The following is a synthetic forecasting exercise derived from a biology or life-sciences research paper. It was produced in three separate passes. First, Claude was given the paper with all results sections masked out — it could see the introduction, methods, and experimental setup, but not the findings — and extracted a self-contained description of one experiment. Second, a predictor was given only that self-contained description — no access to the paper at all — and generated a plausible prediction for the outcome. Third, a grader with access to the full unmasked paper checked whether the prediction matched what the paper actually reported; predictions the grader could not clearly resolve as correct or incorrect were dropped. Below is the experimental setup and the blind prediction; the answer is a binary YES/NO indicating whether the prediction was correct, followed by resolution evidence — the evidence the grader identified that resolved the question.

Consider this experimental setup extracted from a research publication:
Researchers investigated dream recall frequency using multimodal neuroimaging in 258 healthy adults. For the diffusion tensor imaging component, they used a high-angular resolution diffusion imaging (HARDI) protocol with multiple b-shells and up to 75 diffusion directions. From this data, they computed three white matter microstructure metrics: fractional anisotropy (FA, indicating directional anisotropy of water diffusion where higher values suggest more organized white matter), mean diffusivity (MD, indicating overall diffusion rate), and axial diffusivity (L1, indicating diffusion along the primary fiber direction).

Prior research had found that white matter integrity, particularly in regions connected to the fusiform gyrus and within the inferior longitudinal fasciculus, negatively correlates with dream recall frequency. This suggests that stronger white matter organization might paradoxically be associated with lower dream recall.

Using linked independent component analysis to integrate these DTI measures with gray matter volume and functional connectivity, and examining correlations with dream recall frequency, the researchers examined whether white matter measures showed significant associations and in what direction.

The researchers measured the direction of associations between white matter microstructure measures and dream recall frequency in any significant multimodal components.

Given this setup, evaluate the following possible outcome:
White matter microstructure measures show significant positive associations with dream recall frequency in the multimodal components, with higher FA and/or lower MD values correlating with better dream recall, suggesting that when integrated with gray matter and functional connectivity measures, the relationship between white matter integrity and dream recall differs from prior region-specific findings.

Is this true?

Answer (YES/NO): YES